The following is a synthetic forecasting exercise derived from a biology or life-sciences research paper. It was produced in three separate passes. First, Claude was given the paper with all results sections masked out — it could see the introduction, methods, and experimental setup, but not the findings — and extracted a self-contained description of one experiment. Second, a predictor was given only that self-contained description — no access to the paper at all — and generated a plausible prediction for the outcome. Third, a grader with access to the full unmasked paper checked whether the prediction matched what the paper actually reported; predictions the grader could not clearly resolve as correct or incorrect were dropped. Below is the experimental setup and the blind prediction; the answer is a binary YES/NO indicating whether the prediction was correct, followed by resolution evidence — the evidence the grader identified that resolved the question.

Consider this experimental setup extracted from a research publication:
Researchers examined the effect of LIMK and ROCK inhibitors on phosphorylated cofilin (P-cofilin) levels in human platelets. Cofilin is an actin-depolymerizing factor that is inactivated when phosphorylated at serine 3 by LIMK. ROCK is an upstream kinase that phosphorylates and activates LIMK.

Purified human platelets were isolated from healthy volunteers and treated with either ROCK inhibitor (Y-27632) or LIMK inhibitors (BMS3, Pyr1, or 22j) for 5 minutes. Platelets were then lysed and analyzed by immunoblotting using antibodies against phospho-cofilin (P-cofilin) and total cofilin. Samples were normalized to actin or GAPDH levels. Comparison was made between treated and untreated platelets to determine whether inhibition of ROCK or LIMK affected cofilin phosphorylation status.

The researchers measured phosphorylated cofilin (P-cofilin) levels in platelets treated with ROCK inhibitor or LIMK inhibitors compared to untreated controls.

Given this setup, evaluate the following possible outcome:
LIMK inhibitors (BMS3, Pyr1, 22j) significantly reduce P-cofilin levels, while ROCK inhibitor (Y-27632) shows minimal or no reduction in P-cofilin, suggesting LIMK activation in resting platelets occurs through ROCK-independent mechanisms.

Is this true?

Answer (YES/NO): NO